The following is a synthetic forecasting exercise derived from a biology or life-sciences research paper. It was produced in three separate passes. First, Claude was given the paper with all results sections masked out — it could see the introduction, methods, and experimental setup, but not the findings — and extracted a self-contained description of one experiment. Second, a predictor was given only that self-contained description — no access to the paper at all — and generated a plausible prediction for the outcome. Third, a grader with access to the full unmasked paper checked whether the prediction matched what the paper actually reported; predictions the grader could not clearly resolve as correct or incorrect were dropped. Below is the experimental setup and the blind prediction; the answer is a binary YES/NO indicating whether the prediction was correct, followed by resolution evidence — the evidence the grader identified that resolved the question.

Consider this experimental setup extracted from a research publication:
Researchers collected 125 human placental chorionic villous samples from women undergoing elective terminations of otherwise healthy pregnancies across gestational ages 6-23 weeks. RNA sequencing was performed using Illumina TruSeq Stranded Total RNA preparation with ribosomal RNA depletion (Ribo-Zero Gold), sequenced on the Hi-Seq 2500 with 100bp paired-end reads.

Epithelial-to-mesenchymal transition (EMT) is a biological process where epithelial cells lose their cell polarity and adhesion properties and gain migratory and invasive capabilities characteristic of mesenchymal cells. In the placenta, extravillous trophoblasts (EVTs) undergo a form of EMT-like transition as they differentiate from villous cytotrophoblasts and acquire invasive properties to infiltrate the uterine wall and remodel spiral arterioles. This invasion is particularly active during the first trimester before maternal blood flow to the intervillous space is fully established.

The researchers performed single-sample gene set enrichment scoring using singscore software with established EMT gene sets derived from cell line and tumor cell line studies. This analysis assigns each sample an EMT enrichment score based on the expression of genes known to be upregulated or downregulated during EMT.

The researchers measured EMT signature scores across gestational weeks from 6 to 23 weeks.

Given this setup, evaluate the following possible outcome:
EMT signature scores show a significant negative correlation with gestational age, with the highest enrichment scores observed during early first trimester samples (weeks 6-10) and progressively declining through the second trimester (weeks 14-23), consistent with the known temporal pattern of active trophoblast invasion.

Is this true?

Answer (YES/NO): NO